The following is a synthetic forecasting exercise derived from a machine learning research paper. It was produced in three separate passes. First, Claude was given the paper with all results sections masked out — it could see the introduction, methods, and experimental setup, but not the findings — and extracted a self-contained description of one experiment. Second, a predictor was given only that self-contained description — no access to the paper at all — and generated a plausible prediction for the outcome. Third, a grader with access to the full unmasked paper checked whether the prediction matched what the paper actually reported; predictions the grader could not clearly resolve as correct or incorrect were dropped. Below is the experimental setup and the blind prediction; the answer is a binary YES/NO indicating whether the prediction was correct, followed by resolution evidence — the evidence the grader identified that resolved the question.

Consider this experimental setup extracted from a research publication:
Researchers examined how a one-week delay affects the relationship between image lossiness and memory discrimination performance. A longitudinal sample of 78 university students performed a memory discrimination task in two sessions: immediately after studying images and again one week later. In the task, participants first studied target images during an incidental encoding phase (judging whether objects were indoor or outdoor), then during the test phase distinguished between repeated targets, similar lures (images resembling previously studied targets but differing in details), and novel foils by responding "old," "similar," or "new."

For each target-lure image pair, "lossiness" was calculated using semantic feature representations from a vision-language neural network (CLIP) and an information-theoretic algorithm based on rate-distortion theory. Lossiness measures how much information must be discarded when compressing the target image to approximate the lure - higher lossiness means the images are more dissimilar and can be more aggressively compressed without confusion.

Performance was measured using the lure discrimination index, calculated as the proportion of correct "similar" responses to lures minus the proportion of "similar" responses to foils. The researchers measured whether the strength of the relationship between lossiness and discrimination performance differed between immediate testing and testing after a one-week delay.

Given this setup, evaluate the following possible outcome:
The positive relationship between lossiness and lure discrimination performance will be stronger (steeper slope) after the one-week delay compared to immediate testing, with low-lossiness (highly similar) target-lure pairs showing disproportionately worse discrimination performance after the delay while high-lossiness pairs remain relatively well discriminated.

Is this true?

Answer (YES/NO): NO